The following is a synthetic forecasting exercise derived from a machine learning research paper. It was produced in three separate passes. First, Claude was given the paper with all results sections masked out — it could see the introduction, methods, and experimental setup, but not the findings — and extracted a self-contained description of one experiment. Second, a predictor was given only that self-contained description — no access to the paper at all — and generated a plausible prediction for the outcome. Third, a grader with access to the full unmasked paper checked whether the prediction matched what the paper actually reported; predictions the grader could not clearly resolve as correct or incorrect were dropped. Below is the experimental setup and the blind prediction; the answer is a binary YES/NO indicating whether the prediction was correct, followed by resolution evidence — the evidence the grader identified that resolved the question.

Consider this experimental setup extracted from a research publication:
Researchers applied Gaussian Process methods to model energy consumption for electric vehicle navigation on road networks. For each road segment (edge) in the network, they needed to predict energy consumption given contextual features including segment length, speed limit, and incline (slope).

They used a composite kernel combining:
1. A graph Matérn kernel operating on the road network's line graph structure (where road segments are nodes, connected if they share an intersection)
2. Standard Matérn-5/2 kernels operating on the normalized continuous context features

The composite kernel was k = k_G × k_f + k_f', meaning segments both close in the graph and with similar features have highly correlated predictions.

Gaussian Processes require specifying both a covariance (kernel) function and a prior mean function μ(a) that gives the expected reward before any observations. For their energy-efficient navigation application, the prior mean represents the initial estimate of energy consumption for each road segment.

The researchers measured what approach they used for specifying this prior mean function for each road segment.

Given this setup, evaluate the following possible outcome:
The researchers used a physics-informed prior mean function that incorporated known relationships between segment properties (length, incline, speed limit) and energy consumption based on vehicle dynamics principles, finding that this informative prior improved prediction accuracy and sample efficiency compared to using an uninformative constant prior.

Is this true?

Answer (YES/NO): NO